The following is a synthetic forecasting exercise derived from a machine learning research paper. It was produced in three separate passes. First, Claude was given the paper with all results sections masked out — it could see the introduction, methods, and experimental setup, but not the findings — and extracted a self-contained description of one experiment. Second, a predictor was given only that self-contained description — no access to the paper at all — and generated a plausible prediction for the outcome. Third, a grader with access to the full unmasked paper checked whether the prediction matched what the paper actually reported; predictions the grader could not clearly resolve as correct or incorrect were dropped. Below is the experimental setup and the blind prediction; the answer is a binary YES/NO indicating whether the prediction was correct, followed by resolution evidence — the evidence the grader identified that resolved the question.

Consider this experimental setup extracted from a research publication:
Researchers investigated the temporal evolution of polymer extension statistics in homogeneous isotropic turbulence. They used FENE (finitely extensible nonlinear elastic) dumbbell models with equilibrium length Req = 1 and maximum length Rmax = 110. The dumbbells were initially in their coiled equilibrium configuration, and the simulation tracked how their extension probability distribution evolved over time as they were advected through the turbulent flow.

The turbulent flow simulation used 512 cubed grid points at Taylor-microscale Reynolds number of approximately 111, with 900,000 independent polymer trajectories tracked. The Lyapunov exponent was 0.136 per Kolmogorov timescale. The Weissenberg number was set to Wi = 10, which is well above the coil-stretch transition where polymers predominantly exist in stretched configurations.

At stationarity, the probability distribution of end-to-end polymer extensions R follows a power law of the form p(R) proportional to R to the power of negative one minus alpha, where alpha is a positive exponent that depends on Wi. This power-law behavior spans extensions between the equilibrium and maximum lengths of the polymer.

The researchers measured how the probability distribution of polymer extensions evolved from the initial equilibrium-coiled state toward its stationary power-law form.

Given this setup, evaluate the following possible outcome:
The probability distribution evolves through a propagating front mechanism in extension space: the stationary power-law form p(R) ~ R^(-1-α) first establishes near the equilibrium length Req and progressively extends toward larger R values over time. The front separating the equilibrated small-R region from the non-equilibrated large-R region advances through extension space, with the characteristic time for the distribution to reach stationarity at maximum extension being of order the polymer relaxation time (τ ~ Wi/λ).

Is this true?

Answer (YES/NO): NO